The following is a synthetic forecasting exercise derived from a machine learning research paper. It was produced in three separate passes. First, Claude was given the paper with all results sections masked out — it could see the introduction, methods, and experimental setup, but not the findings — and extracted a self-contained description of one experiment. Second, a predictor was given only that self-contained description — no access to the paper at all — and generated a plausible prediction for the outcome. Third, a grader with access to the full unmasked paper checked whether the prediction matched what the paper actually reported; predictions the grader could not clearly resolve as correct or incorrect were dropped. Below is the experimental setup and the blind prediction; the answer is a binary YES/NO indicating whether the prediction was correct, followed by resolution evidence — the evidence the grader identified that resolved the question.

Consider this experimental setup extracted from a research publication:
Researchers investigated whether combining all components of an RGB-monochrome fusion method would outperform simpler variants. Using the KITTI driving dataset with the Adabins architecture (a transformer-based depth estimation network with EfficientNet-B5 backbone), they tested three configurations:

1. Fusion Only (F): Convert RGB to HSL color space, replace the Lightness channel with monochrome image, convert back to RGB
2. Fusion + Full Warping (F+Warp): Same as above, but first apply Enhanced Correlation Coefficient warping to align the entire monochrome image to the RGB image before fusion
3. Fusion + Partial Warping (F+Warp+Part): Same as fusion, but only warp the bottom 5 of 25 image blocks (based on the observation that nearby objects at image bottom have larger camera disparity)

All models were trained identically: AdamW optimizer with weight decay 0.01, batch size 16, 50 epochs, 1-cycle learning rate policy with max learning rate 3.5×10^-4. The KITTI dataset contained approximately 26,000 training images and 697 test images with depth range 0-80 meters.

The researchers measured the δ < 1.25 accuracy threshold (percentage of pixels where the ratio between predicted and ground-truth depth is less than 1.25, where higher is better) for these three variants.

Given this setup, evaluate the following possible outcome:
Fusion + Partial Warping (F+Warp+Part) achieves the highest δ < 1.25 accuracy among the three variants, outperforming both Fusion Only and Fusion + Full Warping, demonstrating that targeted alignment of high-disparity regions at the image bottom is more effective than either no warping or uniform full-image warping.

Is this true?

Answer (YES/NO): NO